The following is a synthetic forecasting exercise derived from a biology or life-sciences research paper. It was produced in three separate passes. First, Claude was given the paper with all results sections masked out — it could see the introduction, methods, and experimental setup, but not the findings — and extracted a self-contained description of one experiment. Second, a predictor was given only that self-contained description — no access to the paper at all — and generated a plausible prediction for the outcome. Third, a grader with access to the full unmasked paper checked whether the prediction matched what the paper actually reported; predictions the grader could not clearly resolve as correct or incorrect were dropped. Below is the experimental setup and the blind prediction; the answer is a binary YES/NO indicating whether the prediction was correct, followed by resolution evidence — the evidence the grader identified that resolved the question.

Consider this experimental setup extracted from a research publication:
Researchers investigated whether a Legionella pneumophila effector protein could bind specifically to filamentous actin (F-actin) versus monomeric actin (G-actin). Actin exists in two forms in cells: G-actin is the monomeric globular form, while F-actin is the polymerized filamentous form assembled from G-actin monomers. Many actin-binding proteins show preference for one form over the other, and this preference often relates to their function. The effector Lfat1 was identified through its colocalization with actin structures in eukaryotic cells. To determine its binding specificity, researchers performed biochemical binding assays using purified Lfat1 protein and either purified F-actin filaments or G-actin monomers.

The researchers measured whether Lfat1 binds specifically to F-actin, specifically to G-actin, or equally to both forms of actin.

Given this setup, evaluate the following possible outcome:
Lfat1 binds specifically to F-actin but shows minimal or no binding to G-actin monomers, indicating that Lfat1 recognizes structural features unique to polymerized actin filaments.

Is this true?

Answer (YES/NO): YES